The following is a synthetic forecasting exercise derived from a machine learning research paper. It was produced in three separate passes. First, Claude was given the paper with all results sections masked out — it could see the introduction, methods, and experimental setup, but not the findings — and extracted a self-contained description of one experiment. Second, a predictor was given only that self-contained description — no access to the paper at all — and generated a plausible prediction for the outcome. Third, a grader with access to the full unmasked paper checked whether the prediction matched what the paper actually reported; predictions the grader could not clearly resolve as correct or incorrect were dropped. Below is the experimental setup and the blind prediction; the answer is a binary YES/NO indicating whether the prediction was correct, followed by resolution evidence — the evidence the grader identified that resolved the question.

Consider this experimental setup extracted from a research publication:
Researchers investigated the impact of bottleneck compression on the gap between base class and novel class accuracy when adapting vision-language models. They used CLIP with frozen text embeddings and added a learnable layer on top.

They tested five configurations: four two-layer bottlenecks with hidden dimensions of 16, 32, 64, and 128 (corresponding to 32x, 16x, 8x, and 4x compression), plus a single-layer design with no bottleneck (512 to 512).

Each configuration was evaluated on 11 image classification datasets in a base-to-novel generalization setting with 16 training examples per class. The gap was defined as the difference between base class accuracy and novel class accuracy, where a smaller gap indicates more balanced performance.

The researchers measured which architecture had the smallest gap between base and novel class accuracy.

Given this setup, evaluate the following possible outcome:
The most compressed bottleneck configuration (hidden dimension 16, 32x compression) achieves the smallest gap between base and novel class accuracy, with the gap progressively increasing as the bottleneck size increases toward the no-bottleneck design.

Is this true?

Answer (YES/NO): NO